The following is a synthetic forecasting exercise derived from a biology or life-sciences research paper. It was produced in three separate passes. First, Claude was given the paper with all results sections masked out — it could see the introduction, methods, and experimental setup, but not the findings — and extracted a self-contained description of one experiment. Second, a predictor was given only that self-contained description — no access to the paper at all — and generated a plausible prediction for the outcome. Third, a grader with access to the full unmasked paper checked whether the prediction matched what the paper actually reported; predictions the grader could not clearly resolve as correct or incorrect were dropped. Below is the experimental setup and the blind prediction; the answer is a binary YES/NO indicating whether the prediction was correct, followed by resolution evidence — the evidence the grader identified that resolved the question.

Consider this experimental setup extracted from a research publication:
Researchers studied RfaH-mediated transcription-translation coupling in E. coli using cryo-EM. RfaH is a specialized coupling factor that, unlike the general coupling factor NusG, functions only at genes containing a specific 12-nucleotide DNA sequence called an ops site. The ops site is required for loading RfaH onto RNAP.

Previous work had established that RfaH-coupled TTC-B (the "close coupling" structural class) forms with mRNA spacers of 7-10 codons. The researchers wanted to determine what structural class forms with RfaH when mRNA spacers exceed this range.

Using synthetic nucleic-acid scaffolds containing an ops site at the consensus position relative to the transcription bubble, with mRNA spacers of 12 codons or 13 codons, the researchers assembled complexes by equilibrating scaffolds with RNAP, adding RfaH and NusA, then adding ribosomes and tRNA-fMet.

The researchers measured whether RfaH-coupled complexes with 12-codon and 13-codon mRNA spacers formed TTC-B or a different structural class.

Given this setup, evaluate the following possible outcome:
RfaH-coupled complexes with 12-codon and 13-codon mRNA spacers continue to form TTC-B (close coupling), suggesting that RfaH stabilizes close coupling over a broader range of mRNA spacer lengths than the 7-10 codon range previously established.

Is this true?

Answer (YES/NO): NO